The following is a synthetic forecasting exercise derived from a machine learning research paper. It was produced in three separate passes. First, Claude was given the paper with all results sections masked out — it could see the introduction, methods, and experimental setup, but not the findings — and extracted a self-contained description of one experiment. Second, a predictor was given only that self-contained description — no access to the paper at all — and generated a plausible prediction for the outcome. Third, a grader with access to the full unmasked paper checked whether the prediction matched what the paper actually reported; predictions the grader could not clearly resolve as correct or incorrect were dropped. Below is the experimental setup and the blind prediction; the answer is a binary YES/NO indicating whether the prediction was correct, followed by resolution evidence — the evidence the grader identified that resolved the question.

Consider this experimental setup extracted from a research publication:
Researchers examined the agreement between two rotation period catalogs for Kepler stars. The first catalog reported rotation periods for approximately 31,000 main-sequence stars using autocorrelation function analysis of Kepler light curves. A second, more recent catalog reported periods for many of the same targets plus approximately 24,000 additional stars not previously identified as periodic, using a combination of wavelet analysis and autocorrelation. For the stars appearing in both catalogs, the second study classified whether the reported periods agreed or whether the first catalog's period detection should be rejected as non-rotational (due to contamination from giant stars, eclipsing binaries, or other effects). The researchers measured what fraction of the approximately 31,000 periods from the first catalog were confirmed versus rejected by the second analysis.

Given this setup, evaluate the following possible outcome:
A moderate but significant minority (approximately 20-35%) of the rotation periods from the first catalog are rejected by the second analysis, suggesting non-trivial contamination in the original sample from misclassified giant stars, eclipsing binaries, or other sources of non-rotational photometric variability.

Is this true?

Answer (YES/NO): NO